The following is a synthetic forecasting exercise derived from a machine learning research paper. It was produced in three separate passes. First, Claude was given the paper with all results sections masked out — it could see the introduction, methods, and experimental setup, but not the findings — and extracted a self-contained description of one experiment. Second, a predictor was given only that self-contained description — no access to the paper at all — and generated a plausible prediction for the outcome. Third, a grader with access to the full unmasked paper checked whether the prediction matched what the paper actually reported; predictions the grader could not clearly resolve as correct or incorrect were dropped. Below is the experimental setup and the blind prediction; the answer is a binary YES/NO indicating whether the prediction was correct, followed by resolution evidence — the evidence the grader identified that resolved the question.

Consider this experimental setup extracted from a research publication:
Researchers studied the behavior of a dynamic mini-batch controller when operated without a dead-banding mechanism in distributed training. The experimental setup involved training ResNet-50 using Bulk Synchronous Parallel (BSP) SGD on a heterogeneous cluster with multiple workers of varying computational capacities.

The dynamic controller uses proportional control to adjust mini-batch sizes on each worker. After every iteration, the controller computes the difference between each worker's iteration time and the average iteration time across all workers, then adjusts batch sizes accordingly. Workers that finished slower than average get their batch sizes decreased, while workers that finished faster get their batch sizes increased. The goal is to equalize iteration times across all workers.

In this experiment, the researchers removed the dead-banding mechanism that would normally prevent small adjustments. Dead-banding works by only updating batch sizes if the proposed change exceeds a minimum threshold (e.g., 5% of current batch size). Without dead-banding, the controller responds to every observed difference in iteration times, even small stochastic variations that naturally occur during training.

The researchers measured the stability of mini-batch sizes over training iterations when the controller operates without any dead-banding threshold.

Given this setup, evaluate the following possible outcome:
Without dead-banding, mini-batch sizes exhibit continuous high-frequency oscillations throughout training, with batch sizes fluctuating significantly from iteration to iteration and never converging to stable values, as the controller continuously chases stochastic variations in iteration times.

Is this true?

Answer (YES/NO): YES